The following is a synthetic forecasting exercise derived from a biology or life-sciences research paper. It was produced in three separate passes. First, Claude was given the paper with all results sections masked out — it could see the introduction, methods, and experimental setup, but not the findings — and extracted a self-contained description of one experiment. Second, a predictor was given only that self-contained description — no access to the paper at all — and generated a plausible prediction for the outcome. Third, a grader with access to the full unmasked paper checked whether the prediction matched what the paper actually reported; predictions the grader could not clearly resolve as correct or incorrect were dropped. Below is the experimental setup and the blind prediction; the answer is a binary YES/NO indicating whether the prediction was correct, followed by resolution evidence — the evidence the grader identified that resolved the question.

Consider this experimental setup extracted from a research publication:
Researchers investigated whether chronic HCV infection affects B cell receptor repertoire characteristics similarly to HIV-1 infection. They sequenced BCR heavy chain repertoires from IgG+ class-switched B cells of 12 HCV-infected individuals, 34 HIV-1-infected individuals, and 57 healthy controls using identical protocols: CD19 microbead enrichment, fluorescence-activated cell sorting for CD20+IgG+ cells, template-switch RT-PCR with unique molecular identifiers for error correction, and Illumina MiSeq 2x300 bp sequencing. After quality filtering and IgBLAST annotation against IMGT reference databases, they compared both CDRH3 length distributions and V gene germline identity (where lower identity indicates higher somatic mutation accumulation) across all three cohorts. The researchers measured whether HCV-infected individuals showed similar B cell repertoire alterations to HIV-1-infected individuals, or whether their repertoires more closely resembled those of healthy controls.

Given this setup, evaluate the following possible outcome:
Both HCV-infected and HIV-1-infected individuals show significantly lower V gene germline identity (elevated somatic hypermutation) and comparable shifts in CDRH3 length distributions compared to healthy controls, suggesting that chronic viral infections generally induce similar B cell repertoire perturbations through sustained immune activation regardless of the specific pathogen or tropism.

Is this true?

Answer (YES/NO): NO